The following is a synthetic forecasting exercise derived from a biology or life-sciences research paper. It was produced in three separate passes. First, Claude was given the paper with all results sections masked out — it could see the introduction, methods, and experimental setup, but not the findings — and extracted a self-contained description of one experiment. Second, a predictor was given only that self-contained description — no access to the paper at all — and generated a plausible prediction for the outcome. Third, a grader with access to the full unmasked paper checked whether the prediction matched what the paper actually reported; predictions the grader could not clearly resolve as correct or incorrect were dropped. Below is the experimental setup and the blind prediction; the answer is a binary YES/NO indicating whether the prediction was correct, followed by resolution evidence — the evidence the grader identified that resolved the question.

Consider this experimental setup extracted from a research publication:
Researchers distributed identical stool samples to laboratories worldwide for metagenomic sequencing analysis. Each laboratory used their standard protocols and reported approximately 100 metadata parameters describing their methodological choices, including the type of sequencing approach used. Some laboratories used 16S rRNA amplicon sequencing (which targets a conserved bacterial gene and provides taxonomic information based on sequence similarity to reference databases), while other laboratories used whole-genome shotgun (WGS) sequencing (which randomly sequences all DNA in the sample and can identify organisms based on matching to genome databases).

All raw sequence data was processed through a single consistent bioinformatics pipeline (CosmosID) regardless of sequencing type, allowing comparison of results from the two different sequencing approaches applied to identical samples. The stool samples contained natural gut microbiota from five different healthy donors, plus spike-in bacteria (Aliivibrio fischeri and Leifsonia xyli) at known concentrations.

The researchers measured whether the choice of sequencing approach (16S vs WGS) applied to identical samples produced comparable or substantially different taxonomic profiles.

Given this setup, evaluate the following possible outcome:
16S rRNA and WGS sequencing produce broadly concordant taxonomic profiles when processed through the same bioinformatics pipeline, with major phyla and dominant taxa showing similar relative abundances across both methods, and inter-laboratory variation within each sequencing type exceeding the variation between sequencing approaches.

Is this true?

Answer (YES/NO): NO